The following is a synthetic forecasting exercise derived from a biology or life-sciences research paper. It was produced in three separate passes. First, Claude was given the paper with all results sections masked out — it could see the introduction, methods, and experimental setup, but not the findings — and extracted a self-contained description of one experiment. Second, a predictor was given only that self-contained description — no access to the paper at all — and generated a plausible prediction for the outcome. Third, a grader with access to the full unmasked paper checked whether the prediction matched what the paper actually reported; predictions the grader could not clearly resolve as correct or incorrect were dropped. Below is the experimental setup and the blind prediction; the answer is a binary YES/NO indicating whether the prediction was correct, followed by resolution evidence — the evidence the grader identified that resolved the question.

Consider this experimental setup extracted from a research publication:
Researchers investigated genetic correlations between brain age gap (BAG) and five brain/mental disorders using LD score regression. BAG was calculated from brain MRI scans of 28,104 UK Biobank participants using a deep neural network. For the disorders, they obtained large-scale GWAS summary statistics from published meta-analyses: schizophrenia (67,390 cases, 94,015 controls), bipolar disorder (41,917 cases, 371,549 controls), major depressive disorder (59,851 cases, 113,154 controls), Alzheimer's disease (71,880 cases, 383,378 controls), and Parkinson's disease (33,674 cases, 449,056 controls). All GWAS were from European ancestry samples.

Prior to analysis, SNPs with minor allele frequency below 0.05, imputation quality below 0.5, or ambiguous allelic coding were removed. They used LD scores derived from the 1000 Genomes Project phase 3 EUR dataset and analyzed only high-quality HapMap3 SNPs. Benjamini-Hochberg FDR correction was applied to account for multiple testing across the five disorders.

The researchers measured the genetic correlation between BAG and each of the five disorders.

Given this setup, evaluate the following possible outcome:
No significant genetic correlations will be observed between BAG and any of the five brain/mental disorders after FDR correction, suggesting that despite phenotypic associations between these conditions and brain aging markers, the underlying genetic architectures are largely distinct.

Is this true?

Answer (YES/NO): YES